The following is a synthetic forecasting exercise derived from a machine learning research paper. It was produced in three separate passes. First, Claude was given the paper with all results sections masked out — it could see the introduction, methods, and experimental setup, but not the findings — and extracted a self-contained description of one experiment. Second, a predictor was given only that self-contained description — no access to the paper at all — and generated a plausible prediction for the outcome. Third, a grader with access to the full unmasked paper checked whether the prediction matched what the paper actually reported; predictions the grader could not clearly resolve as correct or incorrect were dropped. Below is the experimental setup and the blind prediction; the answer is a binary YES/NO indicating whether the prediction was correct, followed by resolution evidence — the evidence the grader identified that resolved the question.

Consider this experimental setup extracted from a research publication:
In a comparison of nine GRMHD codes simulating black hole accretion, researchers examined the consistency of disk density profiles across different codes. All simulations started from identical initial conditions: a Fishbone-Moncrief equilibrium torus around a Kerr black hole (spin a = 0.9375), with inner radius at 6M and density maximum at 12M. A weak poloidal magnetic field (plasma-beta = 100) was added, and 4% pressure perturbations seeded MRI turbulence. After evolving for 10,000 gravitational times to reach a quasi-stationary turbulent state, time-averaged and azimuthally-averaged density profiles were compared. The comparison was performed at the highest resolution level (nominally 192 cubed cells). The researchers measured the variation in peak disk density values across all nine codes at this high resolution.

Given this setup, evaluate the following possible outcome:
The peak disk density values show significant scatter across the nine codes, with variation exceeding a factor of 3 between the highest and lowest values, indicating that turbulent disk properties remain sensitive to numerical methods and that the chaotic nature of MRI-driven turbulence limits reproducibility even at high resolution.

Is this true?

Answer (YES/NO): NO